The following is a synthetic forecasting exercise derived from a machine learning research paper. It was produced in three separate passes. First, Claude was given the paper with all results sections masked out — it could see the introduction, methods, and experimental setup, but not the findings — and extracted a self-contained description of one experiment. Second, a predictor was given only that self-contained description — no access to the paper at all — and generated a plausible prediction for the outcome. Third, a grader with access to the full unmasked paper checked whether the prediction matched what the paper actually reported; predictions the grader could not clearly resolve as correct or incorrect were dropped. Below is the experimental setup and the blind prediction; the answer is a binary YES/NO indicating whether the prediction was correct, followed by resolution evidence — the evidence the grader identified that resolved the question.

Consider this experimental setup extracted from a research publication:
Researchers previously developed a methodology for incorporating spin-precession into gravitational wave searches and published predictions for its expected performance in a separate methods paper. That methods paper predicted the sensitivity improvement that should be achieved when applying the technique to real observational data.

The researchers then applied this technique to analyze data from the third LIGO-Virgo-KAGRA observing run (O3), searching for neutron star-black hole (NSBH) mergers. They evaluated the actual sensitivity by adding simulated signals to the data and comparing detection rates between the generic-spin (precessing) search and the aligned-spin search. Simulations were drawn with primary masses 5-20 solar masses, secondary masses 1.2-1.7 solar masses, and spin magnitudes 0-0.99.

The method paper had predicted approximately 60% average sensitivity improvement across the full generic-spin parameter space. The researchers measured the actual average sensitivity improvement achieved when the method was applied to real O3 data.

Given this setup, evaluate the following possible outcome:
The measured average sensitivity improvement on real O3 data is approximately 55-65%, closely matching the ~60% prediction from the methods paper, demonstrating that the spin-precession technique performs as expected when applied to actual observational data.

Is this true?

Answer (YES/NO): NO